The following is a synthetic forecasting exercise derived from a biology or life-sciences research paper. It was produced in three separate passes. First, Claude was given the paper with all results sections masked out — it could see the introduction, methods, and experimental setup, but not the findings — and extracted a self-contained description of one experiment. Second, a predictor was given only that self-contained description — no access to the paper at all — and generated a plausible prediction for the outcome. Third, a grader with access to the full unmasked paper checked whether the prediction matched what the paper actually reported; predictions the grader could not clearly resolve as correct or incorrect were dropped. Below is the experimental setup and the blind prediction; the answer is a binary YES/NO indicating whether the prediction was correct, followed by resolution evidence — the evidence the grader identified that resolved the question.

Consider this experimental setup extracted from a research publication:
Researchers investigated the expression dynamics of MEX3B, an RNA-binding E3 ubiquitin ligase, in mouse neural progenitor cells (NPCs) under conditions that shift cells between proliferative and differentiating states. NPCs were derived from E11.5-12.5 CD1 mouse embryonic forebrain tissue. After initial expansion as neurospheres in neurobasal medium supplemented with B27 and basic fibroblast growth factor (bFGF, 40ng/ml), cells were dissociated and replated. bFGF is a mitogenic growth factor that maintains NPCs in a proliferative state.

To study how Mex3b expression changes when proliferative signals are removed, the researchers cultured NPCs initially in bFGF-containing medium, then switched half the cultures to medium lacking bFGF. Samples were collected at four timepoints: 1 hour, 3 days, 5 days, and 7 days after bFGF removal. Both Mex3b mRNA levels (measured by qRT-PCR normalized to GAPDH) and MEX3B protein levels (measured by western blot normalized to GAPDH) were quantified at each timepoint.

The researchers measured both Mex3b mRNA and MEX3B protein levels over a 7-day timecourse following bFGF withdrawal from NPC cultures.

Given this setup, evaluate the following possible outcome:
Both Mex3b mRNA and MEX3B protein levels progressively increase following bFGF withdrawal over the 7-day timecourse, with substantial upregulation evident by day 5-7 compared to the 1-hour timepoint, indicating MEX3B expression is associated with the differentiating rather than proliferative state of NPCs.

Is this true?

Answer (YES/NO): NO